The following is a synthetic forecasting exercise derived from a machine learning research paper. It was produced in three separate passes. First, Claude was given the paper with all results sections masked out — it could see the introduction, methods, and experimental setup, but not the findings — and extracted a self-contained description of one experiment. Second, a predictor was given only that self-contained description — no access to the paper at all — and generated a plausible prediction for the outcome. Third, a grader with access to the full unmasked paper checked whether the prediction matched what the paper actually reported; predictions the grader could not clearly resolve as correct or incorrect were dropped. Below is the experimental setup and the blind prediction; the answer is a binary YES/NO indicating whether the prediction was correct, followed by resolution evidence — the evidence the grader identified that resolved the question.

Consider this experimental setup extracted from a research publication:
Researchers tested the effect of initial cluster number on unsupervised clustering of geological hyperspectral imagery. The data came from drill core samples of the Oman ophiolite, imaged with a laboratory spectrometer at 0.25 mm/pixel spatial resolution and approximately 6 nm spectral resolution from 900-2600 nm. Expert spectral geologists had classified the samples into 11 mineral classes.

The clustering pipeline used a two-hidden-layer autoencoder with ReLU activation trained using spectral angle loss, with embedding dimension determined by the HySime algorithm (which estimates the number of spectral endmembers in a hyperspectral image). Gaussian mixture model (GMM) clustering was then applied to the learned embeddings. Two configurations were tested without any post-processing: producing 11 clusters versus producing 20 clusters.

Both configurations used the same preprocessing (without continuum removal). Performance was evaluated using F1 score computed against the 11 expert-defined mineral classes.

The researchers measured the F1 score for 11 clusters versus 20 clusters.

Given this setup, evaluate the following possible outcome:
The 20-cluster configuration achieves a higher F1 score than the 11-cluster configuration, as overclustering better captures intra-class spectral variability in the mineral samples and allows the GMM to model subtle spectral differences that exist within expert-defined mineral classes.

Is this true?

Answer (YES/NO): NO